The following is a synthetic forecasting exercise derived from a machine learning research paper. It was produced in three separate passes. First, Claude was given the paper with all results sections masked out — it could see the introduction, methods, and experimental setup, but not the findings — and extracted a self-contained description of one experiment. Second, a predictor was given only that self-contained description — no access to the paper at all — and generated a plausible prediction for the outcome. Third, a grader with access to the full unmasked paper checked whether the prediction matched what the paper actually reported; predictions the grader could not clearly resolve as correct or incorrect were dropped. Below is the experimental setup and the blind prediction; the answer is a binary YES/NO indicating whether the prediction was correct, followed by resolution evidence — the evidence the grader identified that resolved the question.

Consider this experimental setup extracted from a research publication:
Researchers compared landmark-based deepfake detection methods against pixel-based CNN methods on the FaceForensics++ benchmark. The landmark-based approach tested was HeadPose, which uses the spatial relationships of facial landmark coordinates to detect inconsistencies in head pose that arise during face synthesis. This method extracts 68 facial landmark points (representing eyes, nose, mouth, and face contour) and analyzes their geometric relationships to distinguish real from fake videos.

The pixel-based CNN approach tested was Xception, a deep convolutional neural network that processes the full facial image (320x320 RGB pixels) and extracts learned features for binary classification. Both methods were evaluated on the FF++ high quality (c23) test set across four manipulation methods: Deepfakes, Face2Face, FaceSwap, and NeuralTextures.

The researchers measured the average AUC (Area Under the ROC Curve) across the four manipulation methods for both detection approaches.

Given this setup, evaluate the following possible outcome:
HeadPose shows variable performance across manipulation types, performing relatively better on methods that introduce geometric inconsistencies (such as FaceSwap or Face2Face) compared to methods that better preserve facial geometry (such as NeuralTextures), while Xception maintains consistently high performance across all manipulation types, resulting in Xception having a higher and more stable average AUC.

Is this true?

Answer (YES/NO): YES